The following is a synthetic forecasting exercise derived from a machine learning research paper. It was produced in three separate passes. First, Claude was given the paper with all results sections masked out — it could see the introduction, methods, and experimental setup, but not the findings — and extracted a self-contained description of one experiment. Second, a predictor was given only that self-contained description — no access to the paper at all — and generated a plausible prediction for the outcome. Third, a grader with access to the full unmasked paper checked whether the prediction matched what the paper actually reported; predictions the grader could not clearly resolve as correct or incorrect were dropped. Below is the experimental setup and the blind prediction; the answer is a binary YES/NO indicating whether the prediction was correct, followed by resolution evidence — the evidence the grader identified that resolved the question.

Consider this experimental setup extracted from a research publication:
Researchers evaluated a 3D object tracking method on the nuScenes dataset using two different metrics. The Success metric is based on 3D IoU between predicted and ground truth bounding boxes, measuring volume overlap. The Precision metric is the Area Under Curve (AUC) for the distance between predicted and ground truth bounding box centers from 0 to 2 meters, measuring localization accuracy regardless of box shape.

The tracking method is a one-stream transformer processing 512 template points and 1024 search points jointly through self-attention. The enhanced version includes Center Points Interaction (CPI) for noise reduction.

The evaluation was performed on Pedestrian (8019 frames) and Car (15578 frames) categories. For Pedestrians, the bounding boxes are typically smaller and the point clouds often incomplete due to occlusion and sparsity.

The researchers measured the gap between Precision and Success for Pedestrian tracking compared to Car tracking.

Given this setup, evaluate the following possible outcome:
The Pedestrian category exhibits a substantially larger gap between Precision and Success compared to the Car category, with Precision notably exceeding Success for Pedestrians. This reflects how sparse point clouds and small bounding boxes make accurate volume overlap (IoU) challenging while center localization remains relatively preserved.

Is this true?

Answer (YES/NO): YES